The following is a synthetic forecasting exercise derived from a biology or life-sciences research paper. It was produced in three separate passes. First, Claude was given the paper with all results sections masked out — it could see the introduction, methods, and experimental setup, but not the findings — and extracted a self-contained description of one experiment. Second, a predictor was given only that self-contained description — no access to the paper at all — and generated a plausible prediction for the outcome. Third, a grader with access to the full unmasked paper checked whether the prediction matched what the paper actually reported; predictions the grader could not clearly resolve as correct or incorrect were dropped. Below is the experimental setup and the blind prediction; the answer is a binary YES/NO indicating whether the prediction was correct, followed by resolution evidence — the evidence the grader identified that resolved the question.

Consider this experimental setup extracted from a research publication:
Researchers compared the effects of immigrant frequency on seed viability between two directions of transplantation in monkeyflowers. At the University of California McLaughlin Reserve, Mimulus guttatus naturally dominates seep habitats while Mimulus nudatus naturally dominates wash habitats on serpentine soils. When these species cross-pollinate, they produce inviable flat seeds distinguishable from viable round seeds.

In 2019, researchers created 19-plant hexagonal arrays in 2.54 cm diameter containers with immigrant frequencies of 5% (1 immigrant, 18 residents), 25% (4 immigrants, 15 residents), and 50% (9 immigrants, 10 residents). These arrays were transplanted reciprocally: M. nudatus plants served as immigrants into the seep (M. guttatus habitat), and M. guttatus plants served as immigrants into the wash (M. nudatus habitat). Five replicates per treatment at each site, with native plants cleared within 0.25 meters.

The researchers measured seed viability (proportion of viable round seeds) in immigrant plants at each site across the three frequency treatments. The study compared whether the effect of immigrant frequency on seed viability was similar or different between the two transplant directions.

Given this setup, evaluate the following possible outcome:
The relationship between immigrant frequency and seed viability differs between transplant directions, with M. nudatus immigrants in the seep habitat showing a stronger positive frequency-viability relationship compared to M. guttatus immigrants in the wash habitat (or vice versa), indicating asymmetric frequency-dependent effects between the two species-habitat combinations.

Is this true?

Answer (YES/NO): YES